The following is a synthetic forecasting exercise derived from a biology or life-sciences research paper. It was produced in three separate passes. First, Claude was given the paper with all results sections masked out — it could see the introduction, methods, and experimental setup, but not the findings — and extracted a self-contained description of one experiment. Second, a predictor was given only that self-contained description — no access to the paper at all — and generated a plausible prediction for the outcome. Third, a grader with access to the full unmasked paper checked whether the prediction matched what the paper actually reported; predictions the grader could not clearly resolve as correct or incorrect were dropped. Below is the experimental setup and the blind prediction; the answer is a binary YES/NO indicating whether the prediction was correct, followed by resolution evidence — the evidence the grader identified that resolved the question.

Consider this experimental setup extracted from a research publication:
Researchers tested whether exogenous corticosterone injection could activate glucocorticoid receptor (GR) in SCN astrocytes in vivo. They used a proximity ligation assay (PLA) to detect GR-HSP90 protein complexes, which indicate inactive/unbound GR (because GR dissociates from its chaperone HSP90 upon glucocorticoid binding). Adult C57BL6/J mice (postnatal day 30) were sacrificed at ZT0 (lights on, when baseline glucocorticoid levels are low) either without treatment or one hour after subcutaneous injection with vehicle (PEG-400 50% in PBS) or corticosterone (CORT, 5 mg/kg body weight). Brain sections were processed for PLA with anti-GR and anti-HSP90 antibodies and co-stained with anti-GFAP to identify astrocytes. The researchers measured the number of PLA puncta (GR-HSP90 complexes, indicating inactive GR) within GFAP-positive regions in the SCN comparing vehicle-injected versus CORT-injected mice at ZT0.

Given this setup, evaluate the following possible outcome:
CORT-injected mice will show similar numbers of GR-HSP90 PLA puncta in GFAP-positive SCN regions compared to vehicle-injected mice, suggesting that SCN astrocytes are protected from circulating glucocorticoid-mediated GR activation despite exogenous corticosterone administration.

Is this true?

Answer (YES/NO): NO